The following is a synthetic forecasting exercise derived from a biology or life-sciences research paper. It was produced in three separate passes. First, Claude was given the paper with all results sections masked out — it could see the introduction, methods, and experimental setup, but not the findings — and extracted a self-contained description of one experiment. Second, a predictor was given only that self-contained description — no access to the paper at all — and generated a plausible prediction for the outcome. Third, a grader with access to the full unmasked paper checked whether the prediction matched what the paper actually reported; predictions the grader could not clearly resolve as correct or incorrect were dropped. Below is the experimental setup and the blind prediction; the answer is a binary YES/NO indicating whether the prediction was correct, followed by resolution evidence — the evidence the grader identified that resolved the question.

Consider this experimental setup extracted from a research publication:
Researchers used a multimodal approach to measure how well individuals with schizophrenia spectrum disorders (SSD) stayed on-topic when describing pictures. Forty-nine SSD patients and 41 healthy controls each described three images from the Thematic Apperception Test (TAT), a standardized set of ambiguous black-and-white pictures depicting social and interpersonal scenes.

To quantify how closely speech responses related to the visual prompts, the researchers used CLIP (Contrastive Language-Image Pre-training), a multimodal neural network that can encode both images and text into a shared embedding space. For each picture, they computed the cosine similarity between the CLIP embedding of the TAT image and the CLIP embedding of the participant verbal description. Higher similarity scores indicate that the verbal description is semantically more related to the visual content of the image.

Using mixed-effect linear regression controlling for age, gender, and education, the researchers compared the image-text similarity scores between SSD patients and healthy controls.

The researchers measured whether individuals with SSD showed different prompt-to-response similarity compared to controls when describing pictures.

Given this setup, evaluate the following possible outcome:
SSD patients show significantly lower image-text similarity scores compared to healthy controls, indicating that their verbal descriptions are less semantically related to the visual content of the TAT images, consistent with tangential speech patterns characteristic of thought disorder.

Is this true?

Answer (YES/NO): YES